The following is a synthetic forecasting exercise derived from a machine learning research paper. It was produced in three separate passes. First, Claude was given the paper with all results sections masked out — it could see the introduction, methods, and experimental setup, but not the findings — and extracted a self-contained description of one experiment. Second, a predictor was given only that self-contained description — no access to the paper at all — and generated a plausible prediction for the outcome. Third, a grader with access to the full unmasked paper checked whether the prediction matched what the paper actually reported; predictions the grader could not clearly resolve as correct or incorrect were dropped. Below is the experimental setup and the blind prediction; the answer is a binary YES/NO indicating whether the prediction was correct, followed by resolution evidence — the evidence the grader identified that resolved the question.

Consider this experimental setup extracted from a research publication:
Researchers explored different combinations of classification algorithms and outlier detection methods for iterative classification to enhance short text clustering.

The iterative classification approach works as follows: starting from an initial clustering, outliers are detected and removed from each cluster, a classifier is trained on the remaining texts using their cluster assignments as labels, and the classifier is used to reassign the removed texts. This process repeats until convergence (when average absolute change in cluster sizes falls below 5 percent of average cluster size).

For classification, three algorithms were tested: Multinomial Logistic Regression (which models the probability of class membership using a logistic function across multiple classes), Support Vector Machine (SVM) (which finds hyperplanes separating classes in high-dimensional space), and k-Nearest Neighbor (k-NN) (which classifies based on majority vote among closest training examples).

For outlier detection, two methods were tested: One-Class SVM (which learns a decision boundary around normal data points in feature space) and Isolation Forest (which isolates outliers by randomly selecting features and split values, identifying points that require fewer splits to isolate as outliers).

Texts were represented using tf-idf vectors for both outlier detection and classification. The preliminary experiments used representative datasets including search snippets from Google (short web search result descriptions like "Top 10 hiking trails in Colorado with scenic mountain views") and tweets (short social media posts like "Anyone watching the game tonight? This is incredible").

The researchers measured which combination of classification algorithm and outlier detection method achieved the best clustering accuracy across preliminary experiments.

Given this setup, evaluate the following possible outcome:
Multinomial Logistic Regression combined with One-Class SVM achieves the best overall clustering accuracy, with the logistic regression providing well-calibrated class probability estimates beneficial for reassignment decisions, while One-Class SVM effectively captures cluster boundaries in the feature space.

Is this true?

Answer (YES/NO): NO